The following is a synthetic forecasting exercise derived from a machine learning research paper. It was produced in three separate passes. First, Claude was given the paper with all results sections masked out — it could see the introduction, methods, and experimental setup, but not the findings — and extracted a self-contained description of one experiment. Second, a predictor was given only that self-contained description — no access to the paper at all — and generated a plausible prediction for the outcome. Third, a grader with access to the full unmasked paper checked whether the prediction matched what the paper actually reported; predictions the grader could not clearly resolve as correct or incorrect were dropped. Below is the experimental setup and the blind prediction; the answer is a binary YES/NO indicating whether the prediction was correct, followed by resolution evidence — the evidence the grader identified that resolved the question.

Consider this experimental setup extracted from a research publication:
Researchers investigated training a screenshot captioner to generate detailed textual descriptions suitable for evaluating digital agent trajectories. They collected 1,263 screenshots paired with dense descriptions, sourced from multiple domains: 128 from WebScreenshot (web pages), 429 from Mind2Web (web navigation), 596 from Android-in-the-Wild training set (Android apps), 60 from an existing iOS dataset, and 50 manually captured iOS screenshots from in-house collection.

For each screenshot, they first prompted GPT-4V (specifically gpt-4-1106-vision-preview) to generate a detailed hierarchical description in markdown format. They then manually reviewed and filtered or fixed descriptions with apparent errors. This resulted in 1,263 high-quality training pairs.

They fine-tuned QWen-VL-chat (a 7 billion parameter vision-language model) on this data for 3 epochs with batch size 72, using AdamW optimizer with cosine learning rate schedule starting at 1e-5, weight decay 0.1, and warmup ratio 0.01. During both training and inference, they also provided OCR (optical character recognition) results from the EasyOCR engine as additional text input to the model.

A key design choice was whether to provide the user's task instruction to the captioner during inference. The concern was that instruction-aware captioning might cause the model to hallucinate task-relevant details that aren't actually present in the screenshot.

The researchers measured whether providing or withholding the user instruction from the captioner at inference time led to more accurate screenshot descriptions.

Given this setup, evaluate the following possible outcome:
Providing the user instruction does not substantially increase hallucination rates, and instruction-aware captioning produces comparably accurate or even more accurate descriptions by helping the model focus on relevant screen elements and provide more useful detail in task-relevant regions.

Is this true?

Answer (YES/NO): NO